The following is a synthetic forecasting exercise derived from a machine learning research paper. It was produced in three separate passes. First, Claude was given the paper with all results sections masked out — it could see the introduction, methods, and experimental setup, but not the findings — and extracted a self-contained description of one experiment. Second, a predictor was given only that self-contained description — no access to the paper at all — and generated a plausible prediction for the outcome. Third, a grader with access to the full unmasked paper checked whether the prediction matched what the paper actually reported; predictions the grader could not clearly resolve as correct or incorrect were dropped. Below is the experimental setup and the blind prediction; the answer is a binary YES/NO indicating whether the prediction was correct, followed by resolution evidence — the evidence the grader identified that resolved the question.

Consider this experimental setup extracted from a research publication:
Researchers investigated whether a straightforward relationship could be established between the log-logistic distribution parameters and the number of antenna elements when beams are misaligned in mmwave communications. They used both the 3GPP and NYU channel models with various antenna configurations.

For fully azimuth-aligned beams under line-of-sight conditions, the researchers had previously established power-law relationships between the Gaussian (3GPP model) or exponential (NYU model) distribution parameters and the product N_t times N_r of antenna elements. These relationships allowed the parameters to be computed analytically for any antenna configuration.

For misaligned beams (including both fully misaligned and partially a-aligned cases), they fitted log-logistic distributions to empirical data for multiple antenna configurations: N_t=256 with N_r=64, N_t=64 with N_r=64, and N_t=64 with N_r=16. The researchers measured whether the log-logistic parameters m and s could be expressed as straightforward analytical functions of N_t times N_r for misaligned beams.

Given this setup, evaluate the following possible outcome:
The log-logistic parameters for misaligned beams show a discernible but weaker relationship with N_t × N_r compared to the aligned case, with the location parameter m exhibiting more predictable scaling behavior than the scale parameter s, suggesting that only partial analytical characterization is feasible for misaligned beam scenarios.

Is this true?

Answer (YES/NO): NO